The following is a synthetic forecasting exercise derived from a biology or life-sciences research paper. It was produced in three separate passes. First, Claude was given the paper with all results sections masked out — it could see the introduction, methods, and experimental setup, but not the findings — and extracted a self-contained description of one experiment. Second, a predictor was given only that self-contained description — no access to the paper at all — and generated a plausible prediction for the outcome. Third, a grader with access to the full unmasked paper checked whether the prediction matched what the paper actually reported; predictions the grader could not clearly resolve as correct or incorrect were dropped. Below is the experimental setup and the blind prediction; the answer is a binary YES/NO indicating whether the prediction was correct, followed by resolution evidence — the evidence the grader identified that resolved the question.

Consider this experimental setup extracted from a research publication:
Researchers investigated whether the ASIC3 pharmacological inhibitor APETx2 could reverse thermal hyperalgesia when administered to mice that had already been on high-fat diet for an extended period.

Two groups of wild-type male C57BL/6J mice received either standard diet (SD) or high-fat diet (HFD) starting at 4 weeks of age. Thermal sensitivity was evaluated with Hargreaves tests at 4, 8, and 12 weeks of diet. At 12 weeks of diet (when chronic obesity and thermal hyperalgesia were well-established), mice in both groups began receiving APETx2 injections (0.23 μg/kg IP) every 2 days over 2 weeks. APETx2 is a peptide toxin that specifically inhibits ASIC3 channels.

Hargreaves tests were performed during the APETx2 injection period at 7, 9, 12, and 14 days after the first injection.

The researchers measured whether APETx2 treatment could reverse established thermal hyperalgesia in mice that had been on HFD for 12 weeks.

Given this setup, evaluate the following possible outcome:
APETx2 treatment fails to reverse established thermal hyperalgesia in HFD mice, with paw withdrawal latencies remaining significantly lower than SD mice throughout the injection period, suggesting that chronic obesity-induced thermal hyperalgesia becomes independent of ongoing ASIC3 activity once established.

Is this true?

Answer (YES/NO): NO